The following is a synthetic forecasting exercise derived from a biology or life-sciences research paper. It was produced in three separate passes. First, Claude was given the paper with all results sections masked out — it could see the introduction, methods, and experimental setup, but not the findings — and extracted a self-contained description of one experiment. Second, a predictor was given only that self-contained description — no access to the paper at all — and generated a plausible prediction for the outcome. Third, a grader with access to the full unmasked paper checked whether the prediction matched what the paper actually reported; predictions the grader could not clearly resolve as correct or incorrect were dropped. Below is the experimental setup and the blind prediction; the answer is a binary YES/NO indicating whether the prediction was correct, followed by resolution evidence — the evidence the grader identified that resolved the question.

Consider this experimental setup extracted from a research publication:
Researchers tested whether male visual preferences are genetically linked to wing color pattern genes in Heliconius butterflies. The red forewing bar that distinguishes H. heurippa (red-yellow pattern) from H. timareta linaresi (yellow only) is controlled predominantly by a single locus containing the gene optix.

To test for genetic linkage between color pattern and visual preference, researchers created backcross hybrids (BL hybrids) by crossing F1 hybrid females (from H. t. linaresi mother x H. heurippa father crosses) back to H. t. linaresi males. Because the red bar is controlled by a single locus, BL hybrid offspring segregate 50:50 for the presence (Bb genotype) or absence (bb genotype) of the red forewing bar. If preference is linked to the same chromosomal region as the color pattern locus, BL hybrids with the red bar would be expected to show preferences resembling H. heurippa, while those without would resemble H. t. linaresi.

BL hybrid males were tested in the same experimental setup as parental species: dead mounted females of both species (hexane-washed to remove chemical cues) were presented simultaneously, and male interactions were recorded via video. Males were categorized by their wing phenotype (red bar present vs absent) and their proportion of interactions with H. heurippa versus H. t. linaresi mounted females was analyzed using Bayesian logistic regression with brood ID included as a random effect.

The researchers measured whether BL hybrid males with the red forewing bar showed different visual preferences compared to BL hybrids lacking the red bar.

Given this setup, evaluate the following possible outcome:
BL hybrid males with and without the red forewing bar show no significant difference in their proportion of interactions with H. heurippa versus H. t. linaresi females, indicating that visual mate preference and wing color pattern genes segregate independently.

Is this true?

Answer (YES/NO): NO